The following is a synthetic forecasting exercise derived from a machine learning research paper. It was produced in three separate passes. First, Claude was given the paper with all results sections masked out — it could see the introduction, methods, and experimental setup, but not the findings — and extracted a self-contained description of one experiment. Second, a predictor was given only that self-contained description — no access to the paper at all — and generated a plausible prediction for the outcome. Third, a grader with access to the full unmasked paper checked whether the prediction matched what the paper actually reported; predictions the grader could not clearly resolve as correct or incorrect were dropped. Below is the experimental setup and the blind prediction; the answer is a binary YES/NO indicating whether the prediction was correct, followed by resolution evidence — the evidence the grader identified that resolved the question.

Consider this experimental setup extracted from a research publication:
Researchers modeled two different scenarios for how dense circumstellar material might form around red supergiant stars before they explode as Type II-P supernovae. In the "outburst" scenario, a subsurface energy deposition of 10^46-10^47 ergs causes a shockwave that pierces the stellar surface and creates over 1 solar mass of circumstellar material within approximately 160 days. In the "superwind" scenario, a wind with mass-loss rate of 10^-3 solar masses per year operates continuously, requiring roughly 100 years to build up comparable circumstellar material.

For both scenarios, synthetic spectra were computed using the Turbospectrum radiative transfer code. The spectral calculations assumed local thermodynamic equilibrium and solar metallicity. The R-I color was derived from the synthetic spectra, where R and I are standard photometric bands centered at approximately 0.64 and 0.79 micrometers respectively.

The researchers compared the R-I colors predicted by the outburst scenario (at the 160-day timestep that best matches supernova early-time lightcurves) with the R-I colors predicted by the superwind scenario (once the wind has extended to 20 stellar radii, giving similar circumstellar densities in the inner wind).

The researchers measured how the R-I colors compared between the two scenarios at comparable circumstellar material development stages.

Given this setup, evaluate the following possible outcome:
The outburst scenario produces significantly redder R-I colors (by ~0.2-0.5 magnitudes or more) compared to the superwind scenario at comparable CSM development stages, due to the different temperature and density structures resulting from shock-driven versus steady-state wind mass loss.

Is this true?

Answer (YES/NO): NO